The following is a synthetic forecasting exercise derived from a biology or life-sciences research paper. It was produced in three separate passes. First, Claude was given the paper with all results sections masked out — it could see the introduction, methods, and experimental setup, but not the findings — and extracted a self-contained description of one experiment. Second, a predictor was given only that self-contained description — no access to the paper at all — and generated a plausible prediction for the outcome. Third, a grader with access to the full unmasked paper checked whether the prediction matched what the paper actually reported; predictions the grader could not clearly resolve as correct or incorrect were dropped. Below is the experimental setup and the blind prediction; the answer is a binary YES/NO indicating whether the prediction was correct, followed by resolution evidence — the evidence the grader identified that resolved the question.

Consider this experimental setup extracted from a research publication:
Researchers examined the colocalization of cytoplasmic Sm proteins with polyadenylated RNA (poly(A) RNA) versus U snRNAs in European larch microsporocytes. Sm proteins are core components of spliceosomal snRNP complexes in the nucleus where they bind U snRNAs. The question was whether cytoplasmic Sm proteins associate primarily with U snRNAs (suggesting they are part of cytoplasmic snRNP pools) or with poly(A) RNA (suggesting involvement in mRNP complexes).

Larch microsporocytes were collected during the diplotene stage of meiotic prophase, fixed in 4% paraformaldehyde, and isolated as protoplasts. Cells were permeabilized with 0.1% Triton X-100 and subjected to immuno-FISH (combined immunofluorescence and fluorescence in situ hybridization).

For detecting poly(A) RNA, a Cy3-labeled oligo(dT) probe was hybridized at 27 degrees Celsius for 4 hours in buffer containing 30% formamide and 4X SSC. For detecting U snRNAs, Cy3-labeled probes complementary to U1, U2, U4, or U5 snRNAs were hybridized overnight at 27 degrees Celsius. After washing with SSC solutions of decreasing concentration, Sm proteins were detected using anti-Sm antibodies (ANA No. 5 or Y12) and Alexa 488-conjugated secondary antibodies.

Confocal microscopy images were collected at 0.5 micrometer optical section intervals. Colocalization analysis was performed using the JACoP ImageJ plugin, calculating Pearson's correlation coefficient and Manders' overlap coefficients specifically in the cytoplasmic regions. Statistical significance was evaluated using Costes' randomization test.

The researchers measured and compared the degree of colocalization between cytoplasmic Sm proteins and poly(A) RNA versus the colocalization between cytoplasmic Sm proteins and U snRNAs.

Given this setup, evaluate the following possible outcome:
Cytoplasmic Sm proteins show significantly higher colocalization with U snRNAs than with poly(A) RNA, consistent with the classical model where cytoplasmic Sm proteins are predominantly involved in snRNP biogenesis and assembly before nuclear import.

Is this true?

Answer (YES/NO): NO